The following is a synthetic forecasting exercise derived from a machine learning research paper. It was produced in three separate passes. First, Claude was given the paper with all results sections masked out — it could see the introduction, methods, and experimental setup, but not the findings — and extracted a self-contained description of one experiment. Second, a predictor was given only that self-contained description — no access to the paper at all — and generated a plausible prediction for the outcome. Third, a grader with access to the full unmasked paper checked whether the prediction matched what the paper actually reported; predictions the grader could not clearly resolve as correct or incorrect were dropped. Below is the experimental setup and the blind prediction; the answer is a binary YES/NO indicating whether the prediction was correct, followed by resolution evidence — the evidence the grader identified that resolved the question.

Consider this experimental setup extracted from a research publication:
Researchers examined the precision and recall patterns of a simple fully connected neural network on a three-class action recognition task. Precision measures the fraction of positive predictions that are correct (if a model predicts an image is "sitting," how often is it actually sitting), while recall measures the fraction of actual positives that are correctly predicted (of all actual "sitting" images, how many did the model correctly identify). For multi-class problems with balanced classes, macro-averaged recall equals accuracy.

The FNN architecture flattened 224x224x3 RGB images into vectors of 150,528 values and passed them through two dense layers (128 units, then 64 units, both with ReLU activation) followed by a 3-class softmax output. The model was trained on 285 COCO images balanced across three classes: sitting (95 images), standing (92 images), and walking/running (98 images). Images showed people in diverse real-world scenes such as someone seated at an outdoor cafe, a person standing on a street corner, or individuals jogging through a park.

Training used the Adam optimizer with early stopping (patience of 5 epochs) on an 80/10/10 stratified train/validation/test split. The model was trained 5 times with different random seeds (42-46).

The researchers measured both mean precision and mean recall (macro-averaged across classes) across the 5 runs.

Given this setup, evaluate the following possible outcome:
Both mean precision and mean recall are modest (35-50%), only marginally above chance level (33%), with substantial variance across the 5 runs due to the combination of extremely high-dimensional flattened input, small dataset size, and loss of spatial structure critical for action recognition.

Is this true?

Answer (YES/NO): NO